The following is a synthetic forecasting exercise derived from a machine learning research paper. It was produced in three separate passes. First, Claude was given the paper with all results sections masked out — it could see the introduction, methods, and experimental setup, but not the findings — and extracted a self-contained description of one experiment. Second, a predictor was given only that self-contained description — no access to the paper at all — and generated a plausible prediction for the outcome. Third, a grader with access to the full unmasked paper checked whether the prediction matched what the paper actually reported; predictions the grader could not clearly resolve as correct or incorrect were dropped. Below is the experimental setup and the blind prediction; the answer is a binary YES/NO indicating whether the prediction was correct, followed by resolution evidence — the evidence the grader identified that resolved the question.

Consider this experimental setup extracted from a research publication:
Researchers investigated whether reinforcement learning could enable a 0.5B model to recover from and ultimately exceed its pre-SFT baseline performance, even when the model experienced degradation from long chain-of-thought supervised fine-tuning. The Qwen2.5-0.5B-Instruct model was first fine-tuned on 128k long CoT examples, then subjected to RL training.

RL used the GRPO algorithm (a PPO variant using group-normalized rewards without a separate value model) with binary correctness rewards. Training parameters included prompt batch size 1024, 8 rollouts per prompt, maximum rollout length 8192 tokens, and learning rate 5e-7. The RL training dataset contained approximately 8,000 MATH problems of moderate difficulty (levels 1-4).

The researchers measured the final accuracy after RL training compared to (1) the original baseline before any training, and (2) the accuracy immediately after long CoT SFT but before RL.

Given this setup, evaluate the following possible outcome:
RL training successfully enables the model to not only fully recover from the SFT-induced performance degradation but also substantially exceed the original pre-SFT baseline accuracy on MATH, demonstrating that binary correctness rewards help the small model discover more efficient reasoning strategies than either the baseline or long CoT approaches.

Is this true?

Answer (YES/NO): YES